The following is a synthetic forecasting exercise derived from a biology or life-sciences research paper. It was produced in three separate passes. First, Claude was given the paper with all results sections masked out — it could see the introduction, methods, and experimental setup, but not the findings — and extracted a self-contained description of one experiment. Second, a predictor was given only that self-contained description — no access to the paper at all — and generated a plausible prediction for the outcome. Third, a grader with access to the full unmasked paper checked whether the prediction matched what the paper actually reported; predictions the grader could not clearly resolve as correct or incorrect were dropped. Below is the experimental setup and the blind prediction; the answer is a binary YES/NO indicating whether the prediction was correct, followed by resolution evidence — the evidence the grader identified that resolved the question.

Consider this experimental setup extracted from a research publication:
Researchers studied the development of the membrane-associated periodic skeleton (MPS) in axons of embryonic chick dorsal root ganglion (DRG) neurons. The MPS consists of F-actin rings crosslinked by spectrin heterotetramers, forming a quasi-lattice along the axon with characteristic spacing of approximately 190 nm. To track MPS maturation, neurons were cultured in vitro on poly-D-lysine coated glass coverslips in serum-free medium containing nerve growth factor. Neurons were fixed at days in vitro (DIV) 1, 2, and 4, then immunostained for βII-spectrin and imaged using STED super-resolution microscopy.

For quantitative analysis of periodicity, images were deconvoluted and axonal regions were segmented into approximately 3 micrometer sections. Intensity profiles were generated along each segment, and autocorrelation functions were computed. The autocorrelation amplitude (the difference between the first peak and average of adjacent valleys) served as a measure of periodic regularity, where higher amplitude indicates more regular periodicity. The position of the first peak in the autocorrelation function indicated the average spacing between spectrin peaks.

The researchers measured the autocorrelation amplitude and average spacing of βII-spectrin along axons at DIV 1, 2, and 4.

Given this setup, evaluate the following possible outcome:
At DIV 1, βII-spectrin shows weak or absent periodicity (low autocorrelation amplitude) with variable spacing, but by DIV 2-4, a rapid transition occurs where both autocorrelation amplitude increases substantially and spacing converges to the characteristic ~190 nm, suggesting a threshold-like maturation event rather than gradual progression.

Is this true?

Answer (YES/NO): NO